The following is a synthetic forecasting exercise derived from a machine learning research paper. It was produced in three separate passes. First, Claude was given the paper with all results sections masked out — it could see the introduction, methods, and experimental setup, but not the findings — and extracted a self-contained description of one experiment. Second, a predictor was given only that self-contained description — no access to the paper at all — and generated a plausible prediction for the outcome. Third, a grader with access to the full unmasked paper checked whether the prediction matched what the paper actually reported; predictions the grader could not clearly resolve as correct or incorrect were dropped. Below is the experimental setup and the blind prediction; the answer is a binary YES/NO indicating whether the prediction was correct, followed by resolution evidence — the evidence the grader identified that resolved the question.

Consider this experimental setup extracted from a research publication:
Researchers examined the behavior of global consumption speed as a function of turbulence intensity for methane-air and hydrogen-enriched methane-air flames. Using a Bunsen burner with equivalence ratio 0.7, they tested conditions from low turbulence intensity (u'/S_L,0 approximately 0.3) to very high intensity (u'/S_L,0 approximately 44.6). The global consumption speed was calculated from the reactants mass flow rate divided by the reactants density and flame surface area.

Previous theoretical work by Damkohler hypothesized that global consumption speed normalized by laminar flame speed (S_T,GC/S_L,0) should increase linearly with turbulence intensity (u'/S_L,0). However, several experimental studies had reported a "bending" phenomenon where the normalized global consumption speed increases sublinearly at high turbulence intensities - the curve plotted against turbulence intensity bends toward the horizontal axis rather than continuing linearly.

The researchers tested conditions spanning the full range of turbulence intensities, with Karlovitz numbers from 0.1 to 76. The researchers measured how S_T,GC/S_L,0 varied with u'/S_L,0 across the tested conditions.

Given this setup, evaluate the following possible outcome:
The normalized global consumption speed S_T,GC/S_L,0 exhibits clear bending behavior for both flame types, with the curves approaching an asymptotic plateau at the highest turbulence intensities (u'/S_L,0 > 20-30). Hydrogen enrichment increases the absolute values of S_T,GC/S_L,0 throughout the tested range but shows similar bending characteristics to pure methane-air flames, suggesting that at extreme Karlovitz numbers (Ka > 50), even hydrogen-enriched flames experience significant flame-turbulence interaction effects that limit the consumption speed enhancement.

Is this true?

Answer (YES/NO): NO